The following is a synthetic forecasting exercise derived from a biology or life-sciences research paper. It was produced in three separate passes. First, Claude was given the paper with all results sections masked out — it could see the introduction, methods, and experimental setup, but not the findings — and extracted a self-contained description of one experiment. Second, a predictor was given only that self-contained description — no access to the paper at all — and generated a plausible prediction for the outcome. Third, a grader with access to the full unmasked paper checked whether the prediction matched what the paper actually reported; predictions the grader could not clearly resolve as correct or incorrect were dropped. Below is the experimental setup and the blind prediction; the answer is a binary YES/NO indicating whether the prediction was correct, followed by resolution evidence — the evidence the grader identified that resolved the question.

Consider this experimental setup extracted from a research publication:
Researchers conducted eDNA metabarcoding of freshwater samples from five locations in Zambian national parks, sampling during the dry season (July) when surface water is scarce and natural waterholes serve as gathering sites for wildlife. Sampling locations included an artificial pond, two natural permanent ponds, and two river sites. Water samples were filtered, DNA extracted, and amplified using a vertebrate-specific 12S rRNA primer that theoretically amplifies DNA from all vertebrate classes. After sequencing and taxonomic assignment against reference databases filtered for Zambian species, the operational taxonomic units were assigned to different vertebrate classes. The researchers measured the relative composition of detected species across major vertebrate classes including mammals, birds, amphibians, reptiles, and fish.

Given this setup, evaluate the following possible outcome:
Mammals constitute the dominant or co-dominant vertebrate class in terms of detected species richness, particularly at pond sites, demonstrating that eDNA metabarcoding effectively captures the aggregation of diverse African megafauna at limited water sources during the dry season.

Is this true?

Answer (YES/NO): YES